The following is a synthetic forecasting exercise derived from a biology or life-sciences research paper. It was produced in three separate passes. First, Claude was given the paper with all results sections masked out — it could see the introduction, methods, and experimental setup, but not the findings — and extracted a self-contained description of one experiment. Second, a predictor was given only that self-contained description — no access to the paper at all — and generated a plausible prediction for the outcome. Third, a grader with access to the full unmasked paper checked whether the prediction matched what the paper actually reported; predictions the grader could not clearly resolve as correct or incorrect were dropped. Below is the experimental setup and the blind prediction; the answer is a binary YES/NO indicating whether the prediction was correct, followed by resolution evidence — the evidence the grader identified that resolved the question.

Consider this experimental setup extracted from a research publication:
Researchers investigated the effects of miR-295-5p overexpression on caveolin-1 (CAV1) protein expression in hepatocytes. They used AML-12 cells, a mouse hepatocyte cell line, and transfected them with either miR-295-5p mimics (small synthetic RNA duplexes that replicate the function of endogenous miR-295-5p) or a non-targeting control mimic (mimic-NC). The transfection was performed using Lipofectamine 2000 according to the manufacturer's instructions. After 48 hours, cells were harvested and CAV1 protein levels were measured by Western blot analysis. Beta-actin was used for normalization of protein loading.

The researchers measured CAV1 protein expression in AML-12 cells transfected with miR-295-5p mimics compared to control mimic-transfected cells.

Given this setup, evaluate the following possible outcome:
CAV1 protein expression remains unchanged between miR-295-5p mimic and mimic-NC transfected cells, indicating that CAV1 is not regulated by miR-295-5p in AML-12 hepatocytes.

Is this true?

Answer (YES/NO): NO